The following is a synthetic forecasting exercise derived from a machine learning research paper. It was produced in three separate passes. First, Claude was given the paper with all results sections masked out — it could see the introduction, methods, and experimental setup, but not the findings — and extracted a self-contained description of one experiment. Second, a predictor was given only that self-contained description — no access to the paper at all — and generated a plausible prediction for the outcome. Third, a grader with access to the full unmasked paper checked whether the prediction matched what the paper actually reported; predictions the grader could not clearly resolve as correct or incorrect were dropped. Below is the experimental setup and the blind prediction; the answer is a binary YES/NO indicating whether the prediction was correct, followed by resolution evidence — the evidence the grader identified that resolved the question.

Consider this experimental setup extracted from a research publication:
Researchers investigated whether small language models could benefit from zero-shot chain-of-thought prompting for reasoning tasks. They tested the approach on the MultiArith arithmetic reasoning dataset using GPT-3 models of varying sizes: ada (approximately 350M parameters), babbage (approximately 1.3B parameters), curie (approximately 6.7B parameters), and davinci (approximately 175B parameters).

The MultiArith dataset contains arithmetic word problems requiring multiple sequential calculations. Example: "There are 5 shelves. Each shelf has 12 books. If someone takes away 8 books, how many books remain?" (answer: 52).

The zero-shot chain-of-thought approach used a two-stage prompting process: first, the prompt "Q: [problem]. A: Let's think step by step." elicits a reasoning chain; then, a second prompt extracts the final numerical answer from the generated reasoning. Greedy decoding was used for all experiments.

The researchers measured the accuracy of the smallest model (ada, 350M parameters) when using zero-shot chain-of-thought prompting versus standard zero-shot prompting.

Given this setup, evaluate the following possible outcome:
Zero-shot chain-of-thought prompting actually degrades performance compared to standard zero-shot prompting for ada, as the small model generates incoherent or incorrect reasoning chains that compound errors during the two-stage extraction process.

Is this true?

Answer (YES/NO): NO